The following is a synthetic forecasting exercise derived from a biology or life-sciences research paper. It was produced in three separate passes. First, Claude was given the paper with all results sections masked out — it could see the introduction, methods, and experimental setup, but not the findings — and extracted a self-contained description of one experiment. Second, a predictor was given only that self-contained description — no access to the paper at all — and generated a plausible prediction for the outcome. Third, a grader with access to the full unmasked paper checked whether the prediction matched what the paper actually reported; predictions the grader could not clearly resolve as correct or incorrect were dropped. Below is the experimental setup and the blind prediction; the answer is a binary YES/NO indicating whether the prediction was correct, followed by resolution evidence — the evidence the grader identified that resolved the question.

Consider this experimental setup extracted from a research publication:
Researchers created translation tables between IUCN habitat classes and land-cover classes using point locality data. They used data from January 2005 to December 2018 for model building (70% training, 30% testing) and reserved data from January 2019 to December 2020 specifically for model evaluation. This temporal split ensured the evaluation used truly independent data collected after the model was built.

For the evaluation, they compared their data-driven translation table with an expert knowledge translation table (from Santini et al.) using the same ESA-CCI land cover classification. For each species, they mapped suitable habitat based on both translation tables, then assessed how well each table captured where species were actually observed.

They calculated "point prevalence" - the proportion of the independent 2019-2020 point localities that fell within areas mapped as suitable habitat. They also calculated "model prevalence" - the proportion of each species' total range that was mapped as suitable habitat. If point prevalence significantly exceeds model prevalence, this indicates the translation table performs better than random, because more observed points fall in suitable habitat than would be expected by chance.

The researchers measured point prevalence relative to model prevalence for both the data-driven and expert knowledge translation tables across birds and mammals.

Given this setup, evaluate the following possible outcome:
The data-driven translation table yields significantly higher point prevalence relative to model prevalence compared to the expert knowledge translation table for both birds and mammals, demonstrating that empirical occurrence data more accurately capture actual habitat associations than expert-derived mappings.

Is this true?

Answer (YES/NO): NO